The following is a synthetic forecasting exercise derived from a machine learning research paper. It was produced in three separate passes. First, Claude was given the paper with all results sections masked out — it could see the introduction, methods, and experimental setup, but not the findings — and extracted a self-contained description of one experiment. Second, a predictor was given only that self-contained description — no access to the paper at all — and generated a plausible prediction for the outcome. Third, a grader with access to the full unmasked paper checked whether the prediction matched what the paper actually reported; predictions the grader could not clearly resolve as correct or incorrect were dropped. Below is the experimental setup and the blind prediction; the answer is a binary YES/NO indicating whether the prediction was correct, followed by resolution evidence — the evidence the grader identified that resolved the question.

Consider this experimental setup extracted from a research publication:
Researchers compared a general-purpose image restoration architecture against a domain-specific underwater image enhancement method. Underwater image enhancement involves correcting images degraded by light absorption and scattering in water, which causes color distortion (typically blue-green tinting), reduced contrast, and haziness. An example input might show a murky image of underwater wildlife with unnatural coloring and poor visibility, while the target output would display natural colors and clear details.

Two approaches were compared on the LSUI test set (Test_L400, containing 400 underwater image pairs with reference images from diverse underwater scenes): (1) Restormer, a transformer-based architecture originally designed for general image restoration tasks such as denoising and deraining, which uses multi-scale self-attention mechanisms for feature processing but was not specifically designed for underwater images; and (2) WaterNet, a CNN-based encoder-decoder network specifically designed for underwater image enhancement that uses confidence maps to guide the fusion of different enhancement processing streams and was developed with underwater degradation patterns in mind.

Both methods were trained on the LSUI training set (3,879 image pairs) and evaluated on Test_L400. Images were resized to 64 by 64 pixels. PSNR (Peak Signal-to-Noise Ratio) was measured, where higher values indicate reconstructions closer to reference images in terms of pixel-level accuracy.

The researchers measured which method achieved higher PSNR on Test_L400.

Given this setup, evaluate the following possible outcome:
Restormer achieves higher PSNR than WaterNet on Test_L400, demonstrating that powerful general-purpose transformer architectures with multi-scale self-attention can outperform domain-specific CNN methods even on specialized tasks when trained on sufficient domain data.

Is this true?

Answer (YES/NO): YES